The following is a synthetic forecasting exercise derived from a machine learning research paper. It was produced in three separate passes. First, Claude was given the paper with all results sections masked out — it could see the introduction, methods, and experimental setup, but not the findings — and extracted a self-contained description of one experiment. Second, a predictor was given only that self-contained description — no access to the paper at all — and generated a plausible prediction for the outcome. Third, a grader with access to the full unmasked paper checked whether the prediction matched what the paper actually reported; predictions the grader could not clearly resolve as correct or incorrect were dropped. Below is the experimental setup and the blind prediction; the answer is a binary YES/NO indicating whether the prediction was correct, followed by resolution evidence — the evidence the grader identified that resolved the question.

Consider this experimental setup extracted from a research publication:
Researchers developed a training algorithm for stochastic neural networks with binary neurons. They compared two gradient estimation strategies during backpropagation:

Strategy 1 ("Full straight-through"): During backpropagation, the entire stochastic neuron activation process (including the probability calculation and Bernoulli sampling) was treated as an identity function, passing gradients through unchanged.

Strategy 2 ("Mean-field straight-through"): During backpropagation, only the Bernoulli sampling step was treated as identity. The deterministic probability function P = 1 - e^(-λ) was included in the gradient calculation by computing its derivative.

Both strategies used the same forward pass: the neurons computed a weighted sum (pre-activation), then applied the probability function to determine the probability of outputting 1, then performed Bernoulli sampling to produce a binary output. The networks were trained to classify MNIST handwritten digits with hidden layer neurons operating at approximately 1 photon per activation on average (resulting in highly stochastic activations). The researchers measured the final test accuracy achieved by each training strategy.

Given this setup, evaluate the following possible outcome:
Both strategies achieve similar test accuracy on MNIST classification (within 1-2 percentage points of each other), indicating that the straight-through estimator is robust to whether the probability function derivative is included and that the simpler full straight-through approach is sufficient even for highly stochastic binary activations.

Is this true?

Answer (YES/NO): NO